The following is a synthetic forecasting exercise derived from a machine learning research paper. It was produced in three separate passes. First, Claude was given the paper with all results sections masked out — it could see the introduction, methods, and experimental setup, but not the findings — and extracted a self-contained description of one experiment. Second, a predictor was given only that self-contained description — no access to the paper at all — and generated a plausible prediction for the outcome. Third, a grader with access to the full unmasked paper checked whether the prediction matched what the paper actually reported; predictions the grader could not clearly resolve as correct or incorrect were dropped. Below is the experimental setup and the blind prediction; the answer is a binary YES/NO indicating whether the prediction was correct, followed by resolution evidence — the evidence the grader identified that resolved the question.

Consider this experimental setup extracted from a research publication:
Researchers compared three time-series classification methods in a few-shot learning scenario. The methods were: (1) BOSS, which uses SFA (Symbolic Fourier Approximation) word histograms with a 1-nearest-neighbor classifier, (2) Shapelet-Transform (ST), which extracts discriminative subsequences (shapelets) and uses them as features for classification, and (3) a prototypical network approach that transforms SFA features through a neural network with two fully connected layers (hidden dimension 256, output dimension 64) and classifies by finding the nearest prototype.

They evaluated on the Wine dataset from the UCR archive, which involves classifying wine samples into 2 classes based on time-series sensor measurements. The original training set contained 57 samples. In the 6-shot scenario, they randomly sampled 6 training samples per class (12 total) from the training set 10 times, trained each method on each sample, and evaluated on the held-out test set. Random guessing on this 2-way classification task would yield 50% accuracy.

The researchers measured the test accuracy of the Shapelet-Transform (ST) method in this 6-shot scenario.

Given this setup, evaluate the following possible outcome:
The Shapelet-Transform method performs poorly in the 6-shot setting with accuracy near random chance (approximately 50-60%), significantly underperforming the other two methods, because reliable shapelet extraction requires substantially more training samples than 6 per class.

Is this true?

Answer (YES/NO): YES